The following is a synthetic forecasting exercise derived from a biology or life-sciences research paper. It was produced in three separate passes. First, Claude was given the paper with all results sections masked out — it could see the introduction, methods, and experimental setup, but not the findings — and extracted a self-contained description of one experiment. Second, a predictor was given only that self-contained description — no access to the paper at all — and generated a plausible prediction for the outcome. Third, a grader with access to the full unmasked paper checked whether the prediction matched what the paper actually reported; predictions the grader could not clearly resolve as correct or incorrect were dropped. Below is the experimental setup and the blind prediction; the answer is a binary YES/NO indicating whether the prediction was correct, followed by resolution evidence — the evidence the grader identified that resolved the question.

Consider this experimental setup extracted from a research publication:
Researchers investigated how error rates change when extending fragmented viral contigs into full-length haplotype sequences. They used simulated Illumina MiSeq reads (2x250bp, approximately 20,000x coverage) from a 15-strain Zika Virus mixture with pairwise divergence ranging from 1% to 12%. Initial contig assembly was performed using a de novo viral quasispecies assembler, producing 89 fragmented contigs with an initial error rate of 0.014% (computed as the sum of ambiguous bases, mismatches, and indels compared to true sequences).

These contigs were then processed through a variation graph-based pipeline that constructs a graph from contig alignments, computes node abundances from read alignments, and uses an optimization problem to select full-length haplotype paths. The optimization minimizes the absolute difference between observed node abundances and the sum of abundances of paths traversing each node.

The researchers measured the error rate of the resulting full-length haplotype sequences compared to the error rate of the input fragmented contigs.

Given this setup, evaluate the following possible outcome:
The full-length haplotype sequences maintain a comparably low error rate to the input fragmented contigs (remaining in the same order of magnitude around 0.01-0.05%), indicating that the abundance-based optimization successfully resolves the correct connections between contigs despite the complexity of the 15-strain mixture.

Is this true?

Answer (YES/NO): NO